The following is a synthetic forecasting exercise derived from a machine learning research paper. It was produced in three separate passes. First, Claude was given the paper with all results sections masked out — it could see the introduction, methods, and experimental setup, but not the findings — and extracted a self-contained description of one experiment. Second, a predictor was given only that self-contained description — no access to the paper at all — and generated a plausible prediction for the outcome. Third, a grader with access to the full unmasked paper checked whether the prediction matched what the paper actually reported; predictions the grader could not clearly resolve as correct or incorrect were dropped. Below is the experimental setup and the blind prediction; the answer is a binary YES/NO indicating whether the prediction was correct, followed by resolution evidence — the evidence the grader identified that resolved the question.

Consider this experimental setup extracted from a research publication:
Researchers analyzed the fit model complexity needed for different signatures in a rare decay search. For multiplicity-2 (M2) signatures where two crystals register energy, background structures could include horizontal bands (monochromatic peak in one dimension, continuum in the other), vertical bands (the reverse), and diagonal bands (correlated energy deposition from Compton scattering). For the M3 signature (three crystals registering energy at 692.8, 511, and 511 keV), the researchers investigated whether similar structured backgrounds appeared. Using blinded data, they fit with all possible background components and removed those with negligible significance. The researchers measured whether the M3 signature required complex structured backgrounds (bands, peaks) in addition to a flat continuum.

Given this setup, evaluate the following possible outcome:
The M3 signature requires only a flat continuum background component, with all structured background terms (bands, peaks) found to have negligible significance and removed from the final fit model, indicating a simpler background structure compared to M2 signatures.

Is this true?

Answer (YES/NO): YES